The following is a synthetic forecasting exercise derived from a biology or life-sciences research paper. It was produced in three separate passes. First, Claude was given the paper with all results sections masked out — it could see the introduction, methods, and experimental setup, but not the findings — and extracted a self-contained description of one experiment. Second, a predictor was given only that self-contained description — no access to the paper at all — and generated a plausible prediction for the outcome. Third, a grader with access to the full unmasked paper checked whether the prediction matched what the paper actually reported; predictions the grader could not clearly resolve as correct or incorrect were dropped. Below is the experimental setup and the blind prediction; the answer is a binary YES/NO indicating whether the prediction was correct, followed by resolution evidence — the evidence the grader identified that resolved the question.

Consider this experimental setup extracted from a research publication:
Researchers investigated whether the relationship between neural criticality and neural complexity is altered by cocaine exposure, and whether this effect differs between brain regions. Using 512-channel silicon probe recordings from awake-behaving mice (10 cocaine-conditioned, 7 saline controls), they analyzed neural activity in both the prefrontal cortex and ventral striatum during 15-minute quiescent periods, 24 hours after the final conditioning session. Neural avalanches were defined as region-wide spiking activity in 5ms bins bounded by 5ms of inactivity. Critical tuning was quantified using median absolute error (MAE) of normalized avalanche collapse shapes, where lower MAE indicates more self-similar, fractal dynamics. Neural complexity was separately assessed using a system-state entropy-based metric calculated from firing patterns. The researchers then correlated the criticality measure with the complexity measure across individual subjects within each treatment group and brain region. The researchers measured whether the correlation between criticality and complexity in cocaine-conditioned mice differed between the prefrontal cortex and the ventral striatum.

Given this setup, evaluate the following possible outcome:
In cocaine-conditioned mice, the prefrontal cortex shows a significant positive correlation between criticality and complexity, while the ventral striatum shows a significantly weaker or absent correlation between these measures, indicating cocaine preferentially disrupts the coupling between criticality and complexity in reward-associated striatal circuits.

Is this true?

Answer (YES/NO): YES